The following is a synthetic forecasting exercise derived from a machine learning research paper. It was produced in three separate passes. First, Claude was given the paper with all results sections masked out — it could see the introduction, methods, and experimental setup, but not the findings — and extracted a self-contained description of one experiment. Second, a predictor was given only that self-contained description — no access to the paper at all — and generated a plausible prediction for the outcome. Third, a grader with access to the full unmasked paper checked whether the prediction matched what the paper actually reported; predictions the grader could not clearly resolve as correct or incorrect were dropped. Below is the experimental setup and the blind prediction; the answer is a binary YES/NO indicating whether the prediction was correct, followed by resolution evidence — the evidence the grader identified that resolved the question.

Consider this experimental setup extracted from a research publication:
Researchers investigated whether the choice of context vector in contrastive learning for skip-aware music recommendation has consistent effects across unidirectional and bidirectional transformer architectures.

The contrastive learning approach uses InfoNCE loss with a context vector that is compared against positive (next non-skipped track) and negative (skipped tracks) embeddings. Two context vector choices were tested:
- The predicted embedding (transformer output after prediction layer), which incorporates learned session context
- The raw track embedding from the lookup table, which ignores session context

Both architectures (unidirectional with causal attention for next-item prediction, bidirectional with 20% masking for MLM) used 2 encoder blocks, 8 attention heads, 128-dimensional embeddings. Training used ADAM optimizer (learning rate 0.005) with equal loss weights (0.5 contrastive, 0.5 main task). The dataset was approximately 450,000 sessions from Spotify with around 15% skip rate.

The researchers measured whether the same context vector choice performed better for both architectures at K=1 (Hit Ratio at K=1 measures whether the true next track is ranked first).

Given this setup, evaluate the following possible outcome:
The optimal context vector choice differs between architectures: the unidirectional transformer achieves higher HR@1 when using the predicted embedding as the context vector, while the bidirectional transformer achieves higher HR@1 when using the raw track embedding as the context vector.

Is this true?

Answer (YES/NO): NO